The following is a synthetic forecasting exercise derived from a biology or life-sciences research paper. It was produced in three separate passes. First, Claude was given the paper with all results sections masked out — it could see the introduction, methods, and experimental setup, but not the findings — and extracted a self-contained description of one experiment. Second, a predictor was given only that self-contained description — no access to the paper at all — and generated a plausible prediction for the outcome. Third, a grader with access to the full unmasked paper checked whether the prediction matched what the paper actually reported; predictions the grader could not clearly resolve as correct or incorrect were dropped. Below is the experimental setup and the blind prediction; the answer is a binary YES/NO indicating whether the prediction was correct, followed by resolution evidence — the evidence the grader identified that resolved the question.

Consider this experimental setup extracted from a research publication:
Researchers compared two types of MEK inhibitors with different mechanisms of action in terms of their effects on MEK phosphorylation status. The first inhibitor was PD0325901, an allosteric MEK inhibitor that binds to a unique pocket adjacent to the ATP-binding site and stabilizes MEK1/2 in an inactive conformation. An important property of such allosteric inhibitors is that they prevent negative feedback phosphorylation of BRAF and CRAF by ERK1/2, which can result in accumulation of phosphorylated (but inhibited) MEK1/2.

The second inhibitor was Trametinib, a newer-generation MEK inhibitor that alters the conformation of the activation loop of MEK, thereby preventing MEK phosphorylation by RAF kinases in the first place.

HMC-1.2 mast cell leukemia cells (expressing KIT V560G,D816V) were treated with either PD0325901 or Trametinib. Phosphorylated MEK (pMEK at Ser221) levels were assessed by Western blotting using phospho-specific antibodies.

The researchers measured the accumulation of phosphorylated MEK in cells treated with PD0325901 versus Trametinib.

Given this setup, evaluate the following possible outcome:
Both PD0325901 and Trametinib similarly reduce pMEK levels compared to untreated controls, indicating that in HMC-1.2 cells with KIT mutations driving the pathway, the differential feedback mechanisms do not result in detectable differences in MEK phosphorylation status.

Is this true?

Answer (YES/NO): NO